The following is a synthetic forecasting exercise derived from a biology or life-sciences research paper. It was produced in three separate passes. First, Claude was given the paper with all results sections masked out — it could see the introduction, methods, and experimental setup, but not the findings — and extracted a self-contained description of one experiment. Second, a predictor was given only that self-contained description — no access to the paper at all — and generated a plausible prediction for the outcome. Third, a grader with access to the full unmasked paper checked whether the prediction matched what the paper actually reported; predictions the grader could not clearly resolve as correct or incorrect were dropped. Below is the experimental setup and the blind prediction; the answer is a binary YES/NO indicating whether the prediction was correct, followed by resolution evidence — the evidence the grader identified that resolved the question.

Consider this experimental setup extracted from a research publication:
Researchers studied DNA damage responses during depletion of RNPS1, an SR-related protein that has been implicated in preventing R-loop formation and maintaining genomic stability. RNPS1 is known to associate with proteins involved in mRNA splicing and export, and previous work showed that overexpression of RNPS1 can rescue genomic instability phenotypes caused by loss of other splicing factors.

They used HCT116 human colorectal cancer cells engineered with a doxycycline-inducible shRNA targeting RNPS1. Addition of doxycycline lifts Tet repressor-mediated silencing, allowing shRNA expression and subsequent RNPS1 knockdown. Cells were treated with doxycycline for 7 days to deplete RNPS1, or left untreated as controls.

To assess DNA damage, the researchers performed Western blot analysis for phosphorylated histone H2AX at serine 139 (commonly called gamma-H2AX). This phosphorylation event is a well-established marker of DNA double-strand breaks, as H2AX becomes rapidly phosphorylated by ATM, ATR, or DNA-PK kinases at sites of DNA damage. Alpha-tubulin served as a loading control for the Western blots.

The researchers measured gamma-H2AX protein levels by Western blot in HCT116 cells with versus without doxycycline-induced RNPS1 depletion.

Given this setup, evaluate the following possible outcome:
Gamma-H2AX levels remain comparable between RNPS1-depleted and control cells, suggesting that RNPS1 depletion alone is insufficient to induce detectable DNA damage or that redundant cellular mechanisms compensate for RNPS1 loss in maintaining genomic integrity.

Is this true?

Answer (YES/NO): NO